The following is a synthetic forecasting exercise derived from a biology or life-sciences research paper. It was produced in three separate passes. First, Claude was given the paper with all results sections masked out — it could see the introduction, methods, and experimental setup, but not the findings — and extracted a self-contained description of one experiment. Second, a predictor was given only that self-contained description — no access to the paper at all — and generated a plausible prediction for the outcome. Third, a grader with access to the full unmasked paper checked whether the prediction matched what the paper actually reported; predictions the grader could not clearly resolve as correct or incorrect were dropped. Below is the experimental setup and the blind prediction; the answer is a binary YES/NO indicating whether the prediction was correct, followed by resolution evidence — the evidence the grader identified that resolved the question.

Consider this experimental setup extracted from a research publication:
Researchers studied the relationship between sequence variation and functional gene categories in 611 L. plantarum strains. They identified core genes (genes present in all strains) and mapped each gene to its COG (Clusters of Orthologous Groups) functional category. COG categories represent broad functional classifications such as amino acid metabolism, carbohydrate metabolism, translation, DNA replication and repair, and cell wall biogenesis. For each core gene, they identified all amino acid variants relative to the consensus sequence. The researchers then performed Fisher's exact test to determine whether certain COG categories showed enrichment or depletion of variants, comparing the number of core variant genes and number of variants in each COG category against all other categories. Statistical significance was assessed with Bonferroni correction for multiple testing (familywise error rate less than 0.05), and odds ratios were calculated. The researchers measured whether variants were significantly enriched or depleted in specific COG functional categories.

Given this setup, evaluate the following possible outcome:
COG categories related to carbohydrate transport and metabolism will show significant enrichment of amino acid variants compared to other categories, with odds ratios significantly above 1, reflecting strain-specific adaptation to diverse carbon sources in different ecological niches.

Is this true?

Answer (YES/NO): NO